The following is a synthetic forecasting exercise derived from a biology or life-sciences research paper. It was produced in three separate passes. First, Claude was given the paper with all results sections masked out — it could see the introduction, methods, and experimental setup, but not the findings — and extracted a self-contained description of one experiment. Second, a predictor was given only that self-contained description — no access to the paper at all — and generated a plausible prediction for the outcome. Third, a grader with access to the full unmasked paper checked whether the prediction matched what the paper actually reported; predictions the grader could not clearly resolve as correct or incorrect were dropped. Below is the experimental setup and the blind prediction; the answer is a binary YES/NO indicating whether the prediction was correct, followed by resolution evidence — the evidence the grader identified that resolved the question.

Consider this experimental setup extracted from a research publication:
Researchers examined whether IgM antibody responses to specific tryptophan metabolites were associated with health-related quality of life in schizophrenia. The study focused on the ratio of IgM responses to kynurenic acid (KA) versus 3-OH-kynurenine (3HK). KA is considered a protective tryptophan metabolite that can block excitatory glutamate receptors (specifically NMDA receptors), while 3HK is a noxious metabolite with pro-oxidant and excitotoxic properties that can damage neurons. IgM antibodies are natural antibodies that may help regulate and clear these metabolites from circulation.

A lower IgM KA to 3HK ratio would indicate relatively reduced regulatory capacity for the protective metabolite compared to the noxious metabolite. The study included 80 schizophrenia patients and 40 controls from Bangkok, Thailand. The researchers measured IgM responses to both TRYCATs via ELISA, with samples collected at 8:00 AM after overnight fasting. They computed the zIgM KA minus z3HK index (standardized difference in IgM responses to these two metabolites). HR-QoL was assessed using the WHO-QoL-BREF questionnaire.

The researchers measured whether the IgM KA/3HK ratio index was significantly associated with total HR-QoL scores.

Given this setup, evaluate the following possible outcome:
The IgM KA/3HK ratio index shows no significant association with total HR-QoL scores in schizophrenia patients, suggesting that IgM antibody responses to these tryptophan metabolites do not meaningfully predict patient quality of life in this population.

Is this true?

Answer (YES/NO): YES